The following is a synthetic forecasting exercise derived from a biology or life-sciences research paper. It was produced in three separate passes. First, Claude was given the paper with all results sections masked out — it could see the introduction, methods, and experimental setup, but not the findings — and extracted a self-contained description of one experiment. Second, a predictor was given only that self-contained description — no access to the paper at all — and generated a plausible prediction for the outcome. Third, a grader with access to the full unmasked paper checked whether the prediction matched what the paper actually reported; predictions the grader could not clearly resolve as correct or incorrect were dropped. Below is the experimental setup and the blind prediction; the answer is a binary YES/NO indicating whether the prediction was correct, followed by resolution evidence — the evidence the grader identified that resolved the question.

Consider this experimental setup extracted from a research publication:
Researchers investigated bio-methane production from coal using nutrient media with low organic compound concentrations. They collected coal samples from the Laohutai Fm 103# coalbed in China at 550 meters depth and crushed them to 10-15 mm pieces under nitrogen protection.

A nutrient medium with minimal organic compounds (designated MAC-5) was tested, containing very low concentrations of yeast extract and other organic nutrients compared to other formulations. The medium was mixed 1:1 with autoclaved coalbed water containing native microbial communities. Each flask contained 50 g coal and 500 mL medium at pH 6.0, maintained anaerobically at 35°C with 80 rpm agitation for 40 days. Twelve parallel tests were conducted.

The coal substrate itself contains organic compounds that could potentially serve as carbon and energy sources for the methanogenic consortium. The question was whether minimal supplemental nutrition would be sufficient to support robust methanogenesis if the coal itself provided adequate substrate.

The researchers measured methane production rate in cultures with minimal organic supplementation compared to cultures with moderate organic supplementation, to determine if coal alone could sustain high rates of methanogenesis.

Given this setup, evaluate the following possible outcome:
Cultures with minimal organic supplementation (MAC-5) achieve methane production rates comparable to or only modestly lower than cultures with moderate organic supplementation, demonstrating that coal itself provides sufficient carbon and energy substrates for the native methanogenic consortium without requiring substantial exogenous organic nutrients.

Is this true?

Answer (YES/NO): NO